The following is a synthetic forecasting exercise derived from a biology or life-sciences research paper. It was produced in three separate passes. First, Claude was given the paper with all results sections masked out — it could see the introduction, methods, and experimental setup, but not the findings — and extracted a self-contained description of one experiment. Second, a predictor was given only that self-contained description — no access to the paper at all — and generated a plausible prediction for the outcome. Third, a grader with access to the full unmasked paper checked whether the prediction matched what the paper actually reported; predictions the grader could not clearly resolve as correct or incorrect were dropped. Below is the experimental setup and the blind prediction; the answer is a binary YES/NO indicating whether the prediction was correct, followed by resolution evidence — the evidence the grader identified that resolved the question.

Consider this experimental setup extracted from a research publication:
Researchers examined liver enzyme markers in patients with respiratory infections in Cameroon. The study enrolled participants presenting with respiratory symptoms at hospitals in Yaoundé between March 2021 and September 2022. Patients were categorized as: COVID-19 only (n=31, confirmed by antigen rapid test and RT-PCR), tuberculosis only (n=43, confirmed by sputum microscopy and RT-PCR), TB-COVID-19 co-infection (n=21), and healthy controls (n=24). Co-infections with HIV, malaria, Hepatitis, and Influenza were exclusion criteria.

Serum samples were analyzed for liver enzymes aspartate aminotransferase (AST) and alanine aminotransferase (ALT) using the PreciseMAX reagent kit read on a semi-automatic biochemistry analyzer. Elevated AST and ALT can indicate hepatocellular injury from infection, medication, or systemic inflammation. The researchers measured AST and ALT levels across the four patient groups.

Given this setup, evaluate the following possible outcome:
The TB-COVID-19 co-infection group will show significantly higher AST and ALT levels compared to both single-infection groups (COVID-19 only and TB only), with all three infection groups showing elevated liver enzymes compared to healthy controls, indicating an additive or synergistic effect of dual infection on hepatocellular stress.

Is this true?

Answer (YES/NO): NO